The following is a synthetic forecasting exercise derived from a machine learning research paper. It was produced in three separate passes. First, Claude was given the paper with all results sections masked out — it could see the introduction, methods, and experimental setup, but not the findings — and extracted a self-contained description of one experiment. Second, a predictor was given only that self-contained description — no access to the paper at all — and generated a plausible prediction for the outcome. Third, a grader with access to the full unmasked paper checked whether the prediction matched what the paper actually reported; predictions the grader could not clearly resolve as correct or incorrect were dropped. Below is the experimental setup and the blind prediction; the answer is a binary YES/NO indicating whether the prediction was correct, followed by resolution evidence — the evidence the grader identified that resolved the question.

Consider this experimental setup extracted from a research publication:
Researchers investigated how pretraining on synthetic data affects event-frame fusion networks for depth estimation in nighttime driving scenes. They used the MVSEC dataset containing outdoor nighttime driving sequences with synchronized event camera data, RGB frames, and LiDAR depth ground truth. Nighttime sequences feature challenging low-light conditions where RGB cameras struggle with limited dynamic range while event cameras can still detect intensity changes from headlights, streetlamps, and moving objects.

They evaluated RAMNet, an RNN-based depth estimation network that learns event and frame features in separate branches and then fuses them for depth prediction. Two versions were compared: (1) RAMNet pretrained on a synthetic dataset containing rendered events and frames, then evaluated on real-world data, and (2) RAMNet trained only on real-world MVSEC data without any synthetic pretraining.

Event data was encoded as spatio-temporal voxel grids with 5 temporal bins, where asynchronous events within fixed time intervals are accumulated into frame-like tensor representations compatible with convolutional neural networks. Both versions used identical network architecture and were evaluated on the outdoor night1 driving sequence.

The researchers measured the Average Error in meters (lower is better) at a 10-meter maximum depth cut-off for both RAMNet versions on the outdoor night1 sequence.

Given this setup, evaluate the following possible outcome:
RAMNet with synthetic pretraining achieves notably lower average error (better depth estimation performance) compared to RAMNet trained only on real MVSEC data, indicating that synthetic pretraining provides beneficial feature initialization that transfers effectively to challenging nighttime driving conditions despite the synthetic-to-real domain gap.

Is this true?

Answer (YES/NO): YES